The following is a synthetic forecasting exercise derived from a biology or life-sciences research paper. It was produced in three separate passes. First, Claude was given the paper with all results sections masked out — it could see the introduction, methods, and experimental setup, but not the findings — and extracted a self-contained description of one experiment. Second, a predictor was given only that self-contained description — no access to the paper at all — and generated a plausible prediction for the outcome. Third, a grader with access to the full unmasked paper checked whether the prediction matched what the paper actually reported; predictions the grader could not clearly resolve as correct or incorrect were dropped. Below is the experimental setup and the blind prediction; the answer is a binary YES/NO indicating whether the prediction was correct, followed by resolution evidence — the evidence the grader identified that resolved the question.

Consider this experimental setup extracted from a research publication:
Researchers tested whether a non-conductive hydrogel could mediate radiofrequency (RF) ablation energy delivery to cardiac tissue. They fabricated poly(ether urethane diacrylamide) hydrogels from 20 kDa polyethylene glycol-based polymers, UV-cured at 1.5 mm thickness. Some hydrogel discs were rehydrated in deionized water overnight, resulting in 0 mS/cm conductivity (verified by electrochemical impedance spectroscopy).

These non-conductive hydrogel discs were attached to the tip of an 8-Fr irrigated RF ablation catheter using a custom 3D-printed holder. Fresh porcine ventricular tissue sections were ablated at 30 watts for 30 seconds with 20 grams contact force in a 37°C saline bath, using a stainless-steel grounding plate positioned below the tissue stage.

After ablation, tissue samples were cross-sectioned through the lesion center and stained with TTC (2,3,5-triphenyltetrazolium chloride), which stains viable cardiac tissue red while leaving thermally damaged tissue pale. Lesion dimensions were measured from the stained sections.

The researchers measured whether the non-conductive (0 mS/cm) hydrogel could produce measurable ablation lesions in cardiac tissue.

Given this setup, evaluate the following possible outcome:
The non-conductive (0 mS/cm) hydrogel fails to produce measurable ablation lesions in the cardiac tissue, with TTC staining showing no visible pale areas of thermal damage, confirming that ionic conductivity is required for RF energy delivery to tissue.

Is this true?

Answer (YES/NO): NO